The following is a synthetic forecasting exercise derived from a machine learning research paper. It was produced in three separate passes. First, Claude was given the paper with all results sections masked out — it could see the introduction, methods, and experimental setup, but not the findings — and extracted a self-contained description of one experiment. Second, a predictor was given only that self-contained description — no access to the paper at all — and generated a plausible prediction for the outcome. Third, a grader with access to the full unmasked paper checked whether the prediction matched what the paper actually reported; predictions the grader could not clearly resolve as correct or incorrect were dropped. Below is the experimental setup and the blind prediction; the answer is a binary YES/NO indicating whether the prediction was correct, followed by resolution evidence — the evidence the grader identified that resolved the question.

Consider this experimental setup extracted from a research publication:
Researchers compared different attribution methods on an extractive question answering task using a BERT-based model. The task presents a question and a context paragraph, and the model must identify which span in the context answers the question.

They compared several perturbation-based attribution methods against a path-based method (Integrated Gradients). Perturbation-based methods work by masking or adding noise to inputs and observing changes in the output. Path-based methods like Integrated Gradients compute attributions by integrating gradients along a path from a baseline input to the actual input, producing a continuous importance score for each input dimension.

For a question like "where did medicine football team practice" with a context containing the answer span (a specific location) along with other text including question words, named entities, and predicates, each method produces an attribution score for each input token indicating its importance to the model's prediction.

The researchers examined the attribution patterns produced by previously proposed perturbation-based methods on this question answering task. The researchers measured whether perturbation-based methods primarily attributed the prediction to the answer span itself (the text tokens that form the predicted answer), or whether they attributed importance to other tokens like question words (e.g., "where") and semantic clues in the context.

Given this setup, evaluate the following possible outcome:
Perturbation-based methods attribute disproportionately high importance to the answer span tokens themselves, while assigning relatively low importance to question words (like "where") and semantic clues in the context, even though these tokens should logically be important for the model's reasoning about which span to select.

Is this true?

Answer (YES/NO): YES